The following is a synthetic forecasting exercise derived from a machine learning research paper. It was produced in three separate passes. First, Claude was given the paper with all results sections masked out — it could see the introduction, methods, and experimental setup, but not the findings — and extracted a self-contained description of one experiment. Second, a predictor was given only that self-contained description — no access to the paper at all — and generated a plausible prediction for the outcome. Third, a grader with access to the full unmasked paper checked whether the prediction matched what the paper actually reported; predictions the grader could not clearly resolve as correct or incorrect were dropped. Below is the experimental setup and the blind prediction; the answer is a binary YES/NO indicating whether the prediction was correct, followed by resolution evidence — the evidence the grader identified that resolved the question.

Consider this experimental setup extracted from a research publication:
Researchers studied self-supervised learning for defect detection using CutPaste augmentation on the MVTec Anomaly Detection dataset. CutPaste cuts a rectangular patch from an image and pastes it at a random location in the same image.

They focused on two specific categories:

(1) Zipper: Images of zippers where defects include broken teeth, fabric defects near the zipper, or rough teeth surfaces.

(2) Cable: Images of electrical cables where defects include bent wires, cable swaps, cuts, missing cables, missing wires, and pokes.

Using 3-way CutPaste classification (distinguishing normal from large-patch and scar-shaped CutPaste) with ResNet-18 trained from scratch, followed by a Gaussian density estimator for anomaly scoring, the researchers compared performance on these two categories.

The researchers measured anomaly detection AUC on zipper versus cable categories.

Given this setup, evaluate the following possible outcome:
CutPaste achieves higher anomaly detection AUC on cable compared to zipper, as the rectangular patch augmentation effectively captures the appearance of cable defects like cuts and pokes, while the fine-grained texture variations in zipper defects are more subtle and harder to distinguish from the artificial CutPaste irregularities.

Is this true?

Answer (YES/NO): NO